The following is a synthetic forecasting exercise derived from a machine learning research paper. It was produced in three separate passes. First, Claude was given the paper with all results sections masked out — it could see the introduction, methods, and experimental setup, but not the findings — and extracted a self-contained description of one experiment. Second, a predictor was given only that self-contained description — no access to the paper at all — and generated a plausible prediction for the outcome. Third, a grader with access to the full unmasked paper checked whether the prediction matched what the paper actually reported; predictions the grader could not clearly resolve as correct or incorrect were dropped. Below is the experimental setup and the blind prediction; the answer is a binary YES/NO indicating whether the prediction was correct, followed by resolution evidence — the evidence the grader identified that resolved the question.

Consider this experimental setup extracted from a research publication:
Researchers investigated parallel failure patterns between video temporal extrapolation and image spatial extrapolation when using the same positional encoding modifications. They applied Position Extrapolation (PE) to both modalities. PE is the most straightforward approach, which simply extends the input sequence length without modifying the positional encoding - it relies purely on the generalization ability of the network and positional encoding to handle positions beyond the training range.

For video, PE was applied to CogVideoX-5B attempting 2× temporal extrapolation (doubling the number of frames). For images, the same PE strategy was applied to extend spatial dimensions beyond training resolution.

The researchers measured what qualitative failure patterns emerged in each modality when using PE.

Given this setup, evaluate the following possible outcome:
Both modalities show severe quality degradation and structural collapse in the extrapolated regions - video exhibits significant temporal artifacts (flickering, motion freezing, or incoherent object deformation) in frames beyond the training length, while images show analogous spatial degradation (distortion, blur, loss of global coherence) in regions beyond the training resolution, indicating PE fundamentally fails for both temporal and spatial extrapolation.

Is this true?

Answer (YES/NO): NO